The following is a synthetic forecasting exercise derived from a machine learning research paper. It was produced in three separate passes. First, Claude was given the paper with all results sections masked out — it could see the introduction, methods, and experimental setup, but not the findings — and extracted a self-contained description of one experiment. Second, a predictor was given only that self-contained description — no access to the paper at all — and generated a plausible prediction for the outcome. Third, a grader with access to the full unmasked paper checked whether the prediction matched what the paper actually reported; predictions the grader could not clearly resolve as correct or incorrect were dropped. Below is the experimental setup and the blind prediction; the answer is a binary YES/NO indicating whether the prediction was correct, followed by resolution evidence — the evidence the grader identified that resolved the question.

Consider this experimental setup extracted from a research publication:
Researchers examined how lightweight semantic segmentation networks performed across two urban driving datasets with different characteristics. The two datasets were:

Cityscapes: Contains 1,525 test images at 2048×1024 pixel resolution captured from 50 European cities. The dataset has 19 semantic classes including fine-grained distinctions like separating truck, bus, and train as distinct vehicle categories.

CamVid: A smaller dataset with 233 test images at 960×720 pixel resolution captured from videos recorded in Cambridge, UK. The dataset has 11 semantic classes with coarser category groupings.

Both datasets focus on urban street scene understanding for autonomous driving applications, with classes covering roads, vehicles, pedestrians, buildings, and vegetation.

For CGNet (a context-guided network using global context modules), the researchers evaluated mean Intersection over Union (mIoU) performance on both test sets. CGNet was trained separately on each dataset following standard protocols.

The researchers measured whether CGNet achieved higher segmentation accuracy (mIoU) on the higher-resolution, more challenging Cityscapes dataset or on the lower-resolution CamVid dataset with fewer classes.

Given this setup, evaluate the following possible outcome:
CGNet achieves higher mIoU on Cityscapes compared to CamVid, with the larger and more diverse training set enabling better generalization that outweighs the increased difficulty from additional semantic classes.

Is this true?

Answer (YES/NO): NO